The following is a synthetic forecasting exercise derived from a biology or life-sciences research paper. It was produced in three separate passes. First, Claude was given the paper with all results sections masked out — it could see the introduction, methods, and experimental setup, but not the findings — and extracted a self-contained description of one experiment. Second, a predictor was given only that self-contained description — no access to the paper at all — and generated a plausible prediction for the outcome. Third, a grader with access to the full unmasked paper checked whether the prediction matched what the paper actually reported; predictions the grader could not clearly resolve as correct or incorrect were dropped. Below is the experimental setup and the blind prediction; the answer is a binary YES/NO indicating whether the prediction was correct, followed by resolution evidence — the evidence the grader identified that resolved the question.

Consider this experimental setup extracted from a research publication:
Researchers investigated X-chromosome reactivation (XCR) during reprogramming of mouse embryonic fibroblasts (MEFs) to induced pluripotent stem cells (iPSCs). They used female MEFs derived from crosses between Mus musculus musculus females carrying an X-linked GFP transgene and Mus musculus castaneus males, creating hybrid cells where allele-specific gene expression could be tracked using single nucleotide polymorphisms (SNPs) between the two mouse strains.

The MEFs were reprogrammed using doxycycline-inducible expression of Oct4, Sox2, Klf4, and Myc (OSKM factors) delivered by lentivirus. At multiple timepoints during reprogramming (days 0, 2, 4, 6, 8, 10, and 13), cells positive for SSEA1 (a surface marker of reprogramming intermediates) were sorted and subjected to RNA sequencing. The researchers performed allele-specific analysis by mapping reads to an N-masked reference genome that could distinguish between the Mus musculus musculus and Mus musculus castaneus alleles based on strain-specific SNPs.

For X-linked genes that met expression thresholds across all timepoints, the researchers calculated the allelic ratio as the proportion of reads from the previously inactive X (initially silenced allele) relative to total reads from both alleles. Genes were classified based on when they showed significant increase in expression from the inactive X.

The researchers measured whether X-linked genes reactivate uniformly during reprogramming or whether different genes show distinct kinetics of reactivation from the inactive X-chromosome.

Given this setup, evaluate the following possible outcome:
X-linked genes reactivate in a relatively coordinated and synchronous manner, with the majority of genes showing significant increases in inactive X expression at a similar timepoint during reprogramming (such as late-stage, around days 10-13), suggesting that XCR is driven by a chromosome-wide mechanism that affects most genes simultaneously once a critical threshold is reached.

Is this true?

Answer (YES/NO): NO